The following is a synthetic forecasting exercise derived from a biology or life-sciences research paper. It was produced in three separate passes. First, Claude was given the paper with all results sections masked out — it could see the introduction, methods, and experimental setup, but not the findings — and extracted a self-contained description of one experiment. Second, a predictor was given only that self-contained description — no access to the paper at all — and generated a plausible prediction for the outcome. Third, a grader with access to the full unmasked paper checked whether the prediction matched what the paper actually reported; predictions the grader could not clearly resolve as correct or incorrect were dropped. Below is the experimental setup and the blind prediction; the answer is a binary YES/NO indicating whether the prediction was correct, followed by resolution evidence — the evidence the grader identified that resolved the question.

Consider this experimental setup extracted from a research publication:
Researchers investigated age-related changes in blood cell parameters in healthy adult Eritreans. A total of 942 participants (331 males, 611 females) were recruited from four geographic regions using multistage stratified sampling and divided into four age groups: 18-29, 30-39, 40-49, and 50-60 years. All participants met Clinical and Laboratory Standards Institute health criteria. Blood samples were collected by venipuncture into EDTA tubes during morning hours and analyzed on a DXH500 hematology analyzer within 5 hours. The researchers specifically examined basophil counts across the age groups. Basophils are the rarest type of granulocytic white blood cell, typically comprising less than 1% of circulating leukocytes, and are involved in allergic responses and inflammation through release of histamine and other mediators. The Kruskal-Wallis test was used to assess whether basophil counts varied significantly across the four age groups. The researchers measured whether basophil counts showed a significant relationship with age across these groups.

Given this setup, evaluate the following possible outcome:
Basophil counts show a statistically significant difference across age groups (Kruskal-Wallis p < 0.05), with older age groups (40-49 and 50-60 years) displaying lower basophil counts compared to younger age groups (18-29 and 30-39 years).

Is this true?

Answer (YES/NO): NO